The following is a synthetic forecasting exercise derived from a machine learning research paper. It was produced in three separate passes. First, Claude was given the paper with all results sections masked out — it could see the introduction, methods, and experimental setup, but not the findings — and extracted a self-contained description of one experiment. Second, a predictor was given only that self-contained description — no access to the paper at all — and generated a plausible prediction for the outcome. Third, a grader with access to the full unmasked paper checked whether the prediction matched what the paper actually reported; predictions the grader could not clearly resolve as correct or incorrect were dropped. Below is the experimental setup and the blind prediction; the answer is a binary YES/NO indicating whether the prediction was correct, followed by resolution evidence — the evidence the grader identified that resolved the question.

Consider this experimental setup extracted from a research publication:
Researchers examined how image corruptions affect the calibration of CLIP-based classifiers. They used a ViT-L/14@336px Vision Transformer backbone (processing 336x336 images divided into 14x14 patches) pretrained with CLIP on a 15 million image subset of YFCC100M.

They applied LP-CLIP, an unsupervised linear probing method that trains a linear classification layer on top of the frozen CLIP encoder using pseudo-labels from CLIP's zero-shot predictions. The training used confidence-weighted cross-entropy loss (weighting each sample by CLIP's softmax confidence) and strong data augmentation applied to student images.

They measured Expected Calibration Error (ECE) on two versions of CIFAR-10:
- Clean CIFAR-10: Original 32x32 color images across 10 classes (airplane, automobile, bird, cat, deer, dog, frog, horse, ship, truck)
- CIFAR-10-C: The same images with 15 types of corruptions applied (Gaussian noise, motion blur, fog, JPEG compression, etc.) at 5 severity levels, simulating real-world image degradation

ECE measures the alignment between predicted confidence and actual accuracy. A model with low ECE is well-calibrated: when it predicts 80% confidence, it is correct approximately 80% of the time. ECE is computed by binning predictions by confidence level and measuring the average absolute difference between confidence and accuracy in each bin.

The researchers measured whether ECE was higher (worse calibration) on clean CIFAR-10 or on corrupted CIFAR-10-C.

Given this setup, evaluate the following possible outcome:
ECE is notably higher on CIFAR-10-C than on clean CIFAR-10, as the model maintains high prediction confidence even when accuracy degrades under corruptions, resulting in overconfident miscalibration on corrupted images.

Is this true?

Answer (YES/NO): NO